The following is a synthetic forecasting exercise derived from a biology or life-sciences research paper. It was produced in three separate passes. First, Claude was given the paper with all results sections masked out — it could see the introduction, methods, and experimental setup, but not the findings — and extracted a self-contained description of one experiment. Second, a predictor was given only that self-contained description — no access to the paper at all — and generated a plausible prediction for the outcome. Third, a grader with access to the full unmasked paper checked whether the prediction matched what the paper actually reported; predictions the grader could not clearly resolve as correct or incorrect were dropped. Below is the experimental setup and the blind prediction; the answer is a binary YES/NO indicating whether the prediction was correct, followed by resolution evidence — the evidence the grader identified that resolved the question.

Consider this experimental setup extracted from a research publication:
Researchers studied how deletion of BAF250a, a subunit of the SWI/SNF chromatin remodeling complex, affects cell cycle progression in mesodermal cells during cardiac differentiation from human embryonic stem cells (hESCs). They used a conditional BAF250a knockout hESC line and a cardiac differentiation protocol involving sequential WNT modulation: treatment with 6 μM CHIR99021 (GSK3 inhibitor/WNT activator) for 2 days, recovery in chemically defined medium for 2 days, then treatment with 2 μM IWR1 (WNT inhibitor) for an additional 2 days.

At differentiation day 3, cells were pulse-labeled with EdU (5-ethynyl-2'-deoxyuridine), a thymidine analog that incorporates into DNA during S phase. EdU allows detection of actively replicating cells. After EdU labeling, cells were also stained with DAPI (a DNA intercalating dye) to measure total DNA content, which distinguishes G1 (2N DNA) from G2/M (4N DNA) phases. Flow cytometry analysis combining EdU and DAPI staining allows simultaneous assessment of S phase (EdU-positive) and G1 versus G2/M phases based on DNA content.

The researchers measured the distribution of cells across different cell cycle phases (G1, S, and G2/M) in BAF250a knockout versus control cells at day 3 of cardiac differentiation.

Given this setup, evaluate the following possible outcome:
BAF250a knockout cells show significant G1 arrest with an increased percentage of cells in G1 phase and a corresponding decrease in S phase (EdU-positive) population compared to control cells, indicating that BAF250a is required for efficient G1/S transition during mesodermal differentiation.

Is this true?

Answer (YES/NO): NO